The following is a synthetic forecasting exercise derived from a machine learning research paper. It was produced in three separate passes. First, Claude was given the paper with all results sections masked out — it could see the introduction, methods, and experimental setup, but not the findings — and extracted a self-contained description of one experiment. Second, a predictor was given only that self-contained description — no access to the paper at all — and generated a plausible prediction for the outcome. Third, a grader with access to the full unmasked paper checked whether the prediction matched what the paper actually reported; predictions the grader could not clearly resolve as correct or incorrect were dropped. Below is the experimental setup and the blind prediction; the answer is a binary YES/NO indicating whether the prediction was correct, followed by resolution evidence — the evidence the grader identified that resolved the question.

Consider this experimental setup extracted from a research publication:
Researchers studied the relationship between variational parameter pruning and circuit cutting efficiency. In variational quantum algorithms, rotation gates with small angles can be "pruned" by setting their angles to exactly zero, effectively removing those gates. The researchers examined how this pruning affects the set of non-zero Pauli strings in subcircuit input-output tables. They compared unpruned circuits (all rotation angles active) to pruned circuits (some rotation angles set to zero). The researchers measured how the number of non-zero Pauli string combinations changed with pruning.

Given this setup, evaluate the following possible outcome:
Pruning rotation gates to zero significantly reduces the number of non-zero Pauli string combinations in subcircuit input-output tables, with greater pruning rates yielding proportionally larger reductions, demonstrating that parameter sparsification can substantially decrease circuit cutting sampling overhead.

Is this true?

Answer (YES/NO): YES